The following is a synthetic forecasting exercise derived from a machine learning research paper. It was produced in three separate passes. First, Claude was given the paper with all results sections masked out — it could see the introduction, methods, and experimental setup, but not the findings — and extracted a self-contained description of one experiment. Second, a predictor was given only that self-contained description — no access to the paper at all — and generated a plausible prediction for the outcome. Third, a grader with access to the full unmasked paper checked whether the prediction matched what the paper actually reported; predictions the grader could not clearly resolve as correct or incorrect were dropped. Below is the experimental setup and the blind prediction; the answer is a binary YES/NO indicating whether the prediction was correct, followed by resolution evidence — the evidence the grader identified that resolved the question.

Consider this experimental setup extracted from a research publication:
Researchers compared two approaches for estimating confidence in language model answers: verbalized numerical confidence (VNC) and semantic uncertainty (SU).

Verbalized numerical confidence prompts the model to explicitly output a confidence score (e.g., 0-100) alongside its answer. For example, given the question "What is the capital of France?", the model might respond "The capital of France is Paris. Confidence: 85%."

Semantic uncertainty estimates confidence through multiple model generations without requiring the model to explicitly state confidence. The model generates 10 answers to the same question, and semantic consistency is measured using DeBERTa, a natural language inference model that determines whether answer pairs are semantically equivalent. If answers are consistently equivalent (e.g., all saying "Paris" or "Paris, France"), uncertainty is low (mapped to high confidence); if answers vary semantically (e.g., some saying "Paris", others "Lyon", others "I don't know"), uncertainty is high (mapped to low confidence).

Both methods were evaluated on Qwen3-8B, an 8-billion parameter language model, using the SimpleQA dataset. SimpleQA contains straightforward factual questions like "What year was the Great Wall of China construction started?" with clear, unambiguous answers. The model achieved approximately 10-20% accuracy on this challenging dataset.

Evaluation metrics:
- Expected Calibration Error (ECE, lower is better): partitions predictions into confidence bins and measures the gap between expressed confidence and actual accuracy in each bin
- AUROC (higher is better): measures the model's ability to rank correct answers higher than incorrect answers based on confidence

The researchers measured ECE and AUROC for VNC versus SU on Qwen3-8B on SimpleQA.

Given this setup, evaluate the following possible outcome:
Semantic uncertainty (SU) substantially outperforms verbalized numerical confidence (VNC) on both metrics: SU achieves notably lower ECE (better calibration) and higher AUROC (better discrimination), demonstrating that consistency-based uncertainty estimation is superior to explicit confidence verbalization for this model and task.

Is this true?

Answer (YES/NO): YES